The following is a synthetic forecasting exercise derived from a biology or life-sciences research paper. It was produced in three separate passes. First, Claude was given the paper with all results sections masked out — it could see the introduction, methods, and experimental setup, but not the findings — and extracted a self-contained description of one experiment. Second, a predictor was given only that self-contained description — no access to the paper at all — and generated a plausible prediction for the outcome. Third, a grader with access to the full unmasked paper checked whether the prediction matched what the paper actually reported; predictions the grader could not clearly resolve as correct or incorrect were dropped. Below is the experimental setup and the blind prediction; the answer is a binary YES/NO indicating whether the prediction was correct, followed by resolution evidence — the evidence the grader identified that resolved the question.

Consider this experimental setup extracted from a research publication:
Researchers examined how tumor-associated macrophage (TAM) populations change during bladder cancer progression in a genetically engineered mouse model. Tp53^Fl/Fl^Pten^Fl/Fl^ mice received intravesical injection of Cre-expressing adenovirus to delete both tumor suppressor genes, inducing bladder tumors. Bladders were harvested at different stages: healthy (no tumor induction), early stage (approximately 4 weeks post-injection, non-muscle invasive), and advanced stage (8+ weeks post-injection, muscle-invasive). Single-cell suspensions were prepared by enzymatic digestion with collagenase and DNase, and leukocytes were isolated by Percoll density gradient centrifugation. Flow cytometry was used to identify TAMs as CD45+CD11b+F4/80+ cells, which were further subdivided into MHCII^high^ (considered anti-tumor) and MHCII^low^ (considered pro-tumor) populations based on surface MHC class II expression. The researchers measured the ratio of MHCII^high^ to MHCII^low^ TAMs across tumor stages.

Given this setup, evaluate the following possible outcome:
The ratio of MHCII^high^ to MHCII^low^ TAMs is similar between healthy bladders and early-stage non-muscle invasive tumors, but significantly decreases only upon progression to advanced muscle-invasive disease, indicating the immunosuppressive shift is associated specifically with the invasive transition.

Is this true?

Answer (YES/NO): YES